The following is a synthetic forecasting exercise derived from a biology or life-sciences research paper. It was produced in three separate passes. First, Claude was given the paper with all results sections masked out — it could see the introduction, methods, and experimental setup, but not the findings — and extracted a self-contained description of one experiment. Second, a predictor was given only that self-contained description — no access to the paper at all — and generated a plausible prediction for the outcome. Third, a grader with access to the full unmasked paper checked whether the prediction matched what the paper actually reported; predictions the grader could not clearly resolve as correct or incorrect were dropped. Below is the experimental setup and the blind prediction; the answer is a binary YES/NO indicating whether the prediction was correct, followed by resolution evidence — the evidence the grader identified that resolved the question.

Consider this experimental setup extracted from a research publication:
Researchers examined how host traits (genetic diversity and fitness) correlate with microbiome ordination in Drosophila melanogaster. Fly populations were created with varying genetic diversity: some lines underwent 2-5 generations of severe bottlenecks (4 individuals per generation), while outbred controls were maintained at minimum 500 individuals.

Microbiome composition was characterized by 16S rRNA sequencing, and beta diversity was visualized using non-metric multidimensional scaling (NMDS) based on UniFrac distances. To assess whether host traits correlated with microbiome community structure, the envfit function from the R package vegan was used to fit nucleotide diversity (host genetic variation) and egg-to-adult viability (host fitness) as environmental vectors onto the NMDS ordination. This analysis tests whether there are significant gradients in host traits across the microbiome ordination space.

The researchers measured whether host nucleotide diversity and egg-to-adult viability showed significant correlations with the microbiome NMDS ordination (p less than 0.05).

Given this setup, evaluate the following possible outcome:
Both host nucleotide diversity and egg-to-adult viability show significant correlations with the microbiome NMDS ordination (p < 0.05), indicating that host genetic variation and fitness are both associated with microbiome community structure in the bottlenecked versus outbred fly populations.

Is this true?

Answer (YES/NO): YES